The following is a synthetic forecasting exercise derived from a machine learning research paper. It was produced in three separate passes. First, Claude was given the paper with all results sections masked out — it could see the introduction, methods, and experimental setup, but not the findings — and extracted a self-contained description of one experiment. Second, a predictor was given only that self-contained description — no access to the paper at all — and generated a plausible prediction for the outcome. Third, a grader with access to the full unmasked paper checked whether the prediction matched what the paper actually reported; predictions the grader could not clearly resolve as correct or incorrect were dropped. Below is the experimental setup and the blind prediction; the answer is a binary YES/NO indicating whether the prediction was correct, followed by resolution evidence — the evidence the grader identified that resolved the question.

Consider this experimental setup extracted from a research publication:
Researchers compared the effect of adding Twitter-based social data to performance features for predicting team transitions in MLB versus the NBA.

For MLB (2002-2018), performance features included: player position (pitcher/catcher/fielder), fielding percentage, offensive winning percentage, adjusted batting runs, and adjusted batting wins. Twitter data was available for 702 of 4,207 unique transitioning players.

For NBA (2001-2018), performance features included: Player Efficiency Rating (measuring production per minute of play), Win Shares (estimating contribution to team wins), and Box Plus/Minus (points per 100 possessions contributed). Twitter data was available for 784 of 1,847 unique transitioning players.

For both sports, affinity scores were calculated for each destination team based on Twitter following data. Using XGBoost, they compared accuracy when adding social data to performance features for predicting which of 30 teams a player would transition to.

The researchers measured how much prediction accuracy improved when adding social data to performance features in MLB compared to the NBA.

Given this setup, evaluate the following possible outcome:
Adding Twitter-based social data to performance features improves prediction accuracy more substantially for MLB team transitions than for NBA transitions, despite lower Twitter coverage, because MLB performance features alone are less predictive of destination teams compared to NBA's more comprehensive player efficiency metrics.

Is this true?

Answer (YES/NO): NO